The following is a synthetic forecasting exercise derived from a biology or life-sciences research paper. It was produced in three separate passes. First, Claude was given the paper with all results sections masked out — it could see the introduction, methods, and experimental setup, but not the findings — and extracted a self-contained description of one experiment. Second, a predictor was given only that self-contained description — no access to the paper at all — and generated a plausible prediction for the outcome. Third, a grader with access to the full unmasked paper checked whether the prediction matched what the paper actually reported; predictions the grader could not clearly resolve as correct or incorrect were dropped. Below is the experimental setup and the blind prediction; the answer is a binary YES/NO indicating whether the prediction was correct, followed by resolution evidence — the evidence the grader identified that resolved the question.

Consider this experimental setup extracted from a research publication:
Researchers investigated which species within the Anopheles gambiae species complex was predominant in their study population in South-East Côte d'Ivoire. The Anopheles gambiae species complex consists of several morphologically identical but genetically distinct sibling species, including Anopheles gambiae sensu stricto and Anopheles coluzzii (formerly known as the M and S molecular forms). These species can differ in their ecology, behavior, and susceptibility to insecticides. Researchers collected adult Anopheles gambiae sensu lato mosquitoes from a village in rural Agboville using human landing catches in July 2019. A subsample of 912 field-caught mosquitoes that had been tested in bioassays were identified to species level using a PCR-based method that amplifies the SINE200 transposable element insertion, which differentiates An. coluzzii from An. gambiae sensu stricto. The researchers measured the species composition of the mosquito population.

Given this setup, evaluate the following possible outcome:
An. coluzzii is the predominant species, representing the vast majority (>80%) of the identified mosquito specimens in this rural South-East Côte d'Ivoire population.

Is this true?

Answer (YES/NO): YES